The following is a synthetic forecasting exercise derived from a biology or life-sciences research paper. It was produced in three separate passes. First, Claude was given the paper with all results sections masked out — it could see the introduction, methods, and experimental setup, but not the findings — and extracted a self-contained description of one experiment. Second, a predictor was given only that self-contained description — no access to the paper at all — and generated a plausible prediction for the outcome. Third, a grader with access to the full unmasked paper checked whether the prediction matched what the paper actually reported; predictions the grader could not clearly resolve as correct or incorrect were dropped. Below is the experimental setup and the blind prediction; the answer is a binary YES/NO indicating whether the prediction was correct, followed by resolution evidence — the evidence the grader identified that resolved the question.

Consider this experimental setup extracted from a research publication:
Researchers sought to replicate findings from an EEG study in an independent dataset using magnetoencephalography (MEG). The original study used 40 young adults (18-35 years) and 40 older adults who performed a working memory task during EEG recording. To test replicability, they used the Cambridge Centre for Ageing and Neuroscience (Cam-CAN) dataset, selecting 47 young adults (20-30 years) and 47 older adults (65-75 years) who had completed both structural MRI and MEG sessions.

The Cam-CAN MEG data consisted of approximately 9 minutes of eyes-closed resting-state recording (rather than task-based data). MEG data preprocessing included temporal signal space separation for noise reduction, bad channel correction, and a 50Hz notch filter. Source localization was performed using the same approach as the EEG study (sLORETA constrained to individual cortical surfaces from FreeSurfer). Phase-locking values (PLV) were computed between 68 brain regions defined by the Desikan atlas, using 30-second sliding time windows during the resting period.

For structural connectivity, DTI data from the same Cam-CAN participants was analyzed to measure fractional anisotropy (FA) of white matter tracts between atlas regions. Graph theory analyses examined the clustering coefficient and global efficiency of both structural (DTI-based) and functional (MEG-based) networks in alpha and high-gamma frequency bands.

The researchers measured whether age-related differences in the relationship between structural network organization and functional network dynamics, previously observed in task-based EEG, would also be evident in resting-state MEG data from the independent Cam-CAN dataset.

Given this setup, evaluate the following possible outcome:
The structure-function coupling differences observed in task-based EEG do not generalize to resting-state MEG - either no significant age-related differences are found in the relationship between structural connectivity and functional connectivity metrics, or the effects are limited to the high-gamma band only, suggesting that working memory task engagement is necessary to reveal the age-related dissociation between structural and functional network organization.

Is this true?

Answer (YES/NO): NO